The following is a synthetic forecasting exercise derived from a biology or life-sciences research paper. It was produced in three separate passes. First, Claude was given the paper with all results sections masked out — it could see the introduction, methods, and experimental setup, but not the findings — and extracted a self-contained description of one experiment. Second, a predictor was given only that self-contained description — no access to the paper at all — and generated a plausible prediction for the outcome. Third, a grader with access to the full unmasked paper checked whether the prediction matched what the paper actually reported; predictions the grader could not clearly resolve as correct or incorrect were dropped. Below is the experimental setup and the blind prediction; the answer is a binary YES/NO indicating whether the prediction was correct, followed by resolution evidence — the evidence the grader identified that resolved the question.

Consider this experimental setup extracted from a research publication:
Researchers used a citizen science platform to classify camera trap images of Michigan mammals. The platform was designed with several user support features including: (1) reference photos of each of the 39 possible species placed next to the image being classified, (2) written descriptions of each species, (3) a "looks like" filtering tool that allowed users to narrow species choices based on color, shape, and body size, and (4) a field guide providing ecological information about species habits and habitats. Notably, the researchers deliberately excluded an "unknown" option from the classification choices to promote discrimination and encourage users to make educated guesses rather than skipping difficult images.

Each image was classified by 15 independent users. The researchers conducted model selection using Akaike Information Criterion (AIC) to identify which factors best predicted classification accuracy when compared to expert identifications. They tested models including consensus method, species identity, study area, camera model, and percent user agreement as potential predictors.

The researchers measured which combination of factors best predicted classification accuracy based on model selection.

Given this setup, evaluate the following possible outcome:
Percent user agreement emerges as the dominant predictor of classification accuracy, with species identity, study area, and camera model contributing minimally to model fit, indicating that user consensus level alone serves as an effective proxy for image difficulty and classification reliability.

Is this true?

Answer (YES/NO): NO